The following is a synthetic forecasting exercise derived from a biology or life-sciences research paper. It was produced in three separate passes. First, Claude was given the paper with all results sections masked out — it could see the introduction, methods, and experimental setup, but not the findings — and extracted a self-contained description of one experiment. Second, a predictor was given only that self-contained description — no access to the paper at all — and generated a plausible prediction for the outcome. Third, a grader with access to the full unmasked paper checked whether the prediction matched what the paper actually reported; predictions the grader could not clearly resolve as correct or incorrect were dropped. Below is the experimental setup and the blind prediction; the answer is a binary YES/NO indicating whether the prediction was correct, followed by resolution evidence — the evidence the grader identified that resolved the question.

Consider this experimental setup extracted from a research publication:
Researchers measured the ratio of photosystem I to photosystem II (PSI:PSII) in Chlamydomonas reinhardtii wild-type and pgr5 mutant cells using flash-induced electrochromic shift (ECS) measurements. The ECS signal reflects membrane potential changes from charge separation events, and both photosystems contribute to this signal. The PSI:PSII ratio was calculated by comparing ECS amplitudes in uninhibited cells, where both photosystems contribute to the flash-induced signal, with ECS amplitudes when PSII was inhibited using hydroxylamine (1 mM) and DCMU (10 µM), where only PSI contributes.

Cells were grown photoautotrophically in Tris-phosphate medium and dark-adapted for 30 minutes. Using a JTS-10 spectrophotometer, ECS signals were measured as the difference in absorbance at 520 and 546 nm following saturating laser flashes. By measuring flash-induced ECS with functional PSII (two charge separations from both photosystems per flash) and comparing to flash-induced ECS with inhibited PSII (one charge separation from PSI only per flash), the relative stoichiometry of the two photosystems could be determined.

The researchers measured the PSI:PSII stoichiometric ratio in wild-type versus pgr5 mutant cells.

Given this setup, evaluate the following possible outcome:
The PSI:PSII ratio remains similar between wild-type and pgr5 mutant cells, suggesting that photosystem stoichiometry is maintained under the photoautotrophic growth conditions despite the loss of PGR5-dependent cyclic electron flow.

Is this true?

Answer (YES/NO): YES